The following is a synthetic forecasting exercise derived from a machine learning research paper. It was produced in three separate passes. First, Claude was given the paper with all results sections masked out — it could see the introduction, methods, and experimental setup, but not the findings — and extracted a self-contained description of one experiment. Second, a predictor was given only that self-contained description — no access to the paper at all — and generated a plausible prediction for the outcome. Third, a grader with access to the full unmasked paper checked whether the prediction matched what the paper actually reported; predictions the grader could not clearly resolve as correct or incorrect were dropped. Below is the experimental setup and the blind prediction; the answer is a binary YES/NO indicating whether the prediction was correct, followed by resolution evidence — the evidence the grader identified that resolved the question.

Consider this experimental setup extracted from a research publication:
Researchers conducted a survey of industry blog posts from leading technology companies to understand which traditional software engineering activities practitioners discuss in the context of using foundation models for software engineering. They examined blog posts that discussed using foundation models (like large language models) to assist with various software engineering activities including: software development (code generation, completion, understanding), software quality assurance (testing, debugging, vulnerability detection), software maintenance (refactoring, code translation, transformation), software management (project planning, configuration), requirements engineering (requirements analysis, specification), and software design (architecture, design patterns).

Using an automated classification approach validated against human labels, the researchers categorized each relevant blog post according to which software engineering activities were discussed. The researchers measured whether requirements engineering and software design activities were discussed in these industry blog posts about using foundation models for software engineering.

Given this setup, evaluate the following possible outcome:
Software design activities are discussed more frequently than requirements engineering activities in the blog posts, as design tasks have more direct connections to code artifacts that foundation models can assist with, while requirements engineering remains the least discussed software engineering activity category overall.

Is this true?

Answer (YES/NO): NO